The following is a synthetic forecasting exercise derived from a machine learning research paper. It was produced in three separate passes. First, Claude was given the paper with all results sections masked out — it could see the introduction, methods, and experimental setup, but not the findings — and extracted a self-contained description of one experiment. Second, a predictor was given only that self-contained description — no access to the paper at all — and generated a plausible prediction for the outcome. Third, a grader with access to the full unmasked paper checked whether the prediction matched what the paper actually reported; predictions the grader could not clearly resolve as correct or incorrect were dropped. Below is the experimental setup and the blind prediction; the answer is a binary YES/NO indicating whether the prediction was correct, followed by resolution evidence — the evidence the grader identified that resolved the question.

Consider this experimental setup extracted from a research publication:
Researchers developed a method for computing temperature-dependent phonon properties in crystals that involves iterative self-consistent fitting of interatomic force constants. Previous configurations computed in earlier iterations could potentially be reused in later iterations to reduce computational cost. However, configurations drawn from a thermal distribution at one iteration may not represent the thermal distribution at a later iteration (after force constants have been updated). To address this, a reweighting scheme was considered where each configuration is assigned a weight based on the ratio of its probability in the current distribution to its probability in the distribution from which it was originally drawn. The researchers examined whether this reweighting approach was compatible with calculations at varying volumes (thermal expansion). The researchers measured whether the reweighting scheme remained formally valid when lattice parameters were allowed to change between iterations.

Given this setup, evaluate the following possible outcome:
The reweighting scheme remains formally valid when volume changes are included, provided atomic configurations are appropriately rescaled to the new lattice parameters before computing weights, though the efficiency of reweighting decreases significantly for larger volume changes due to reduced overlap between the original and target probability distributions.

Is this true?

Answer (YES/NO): NO